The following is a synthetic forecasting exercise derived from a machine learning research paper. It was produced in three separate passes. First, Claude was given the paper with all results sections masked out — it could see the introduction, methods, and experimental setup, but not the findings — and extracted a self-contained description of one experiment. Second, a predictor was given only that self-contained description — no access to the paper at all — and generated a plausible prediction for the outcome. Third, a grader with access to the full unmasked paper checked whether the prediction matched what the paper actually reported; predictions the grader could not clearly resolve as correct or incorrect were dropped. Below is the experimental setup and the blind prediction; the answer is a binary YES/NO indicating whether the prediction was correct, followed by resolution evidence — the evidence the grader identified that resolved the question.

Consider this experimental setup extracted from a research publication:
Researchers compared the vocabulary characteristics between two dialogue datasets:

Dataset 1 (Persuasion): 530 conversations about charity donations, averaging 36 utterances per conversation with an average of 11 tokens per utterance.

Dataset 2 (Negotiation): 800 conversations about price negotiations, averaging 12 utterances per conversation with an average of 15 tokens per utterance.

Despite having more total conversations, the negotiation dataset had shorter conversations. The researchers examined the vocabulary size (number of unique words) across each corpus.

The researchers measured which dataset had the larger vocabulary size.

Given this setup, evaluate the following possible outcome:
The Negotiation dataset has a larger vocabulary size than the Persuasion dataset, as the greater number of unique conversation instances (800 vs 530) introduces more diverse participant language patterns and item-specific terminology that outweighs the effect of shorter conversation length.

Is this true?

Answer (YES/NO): NO